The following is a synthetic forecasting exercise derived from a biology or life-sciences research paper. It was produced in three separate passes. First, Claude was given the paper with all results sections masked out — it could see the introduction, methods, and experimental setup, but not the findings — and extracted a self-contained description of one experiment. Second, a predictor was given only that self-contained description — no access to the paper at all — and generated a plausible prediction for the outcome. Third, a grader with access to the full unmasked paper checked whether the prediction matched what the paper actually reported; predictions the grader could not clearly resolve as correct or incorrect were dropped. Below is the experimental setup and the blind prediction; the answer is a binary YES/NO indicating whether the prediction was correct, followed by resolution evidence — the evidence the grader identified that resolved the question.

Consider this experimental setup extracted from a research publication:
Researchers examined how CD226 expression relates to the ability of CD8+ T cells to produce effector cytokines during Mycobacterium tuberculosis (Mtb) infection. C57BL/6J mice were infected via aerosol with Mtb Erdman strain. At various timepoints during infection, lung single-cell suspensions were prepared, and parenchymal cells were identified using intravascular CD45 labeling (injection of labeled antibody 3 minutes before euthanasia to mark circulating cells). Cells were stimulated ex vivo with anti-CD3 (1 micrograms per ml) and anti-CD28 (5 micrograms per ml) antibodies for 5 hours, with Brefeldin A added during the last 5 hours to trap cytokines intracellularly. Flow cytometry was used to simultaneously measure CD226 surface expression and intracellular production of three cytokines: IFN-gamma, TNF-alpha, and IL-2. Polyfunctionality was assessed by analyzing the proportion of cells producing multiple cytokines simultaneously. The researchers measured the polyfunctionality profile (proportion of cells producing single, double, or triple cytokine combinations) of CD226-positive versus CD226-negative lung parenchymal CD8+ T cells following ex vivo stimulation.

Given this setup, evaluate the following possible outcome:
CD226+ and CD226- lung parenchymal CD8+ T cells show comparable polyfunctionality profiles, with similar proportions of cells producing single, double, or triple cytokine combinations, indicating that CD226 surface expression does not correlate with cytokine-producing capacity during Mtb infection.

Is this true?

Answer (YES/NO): NO